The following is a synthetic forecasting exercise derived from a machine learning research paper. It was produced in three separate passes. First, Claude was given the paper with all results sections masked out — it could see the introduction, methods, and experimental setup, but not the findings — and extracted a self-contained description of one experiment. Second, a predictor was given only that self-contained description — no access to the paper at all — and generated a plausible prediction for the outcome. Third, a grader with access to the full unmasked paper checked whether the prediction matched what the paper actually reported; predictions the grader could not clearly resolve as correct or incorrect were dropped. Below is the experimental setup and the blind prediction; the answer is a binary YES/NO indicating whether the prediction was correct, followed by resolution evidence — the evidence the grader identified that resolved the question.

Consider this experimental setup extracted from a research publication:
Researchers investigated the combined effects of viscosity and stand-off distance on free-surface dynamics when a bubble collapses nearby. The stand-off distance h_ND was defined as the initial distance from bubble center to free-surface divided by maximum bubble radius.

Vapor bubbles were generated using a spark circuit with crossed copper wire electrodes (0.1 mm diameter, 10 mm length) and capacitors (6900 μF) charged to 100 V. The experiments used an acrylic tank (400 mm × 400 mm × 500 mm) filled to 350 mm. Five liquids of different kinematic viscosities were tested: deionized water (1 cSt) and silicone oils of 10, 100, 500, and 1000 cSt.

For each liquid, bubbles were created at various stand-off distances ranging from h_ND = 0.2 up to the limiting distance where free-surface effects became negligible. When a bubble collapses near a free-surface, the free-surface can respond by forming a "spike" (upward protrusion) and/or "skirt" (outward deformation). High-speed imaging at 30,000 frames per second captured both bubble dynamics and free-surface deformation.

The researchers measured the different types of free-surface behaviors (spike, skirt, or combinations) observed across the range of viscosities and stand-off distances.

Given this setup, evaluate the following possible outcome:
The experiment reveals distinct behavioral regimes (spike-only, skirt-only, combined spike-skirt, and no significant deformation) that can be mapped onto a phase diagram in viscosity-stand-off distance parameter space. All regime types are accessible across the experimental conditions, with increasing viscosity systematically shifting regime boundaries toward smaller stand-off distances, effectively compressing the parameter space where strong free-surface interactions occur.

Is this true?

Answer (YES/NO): NO